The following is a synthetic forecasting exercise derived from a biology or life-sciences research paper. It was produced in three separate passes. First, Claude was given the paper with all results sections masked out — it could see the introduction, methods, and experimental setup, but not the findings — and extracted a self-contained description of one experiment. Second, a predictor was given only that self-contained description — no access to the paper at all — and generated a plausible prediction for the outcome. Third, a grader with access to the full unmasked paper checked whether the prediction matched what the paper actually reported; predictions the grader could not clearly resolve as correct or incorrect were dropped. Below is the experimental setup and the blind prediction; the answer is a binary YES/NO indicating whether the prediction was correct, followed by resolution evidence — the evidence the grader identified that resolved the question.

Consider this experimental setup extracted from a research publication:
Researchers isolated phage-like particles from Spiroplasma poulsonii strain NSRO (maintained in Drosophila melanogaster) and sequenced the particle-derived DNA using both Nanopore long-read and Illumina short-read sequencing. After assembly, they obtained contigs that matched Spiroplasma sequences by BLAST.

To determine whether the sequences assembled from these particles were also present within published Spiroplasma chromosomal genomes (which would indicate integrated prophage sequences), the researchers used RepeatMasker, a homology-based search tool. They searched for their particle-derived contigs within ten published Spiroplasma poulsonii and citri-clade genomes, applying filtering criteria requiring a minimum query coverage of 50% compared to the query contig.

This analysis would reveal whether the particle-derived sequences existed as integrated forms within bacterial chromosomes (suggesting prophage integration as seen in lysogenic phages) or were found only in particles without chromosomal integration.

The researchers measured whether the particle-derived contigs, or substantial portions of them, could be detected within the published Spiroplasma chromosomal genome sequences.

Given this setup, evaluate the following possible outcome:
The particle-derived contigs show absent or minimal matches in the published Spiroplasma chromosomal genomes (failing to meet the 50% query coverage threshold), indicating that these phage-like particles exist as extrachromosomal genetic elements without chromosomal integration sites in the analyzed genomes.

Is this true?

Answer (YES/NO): NO